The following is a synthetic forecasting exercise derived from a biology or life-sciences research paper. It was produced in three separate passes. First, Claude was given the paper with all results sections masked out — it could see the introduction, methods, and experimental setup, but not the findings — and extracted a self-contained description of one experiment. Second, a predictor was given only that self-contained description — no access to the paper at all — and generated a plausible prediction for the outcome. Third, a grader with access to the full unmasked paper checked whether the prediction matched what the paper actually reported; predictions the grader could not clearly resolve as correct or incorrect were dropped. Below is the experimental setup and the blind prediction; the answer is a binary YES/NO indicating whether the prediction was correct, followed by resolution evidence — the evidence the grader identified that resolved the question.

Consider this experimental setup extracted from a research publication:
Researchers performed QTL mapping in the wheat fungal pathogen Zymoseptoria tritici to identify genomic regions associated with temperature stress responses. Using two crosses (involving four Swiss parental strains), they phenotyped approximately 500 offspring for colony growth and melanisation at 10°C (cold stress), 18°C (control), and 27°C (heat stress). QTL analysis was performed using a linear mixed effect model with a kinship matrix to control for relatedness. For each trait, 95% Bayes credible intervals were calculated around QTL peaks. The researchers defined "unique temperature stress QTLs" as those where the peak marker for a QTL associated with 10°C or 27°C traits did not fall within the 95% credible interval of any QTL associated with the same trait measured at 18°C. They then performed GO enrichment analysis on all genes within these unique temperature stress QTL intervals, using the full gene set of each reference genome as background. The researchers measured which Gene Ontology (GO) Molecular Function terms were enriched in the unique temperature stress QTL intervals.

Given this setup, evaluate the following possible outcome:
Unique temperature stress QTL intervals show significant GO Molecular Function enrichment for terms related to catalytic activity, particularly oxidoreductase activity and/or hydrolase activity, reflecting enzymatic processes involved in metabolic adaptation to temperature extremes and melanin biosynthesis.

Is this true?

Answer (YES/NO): NO